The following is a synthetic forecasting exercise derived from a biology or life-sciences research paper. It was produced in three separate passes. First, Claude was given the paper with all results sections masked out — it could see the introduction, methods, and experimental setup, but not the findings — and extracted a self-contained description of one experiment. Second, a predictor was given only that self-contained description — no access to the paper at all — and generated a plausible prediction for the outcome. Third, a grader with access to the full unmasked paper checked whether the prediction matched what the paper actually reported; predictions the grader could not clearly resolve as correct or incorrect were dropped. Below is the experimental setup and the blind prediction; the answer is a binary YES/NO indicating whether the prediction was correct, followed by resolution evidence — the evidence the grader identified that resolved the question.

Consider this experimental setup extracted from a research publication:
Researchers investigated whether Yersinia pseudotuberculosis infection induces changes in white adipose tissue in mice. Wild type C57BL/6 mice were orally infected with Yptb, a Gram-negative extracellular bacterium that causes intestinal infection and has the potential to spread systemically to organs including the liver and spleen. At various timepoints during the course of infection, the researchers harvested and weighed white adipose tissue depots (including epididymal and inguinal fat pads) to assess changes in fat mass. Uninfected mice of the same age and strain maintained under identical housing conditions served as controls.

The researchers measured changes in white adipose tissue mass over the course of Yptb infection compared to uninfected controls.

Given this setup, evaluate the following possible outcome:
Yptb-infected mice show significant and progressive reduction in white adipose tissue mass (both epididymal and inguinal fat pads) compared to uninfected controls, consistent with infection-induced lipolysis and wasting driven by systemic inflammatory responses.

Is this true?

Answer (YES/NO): YES